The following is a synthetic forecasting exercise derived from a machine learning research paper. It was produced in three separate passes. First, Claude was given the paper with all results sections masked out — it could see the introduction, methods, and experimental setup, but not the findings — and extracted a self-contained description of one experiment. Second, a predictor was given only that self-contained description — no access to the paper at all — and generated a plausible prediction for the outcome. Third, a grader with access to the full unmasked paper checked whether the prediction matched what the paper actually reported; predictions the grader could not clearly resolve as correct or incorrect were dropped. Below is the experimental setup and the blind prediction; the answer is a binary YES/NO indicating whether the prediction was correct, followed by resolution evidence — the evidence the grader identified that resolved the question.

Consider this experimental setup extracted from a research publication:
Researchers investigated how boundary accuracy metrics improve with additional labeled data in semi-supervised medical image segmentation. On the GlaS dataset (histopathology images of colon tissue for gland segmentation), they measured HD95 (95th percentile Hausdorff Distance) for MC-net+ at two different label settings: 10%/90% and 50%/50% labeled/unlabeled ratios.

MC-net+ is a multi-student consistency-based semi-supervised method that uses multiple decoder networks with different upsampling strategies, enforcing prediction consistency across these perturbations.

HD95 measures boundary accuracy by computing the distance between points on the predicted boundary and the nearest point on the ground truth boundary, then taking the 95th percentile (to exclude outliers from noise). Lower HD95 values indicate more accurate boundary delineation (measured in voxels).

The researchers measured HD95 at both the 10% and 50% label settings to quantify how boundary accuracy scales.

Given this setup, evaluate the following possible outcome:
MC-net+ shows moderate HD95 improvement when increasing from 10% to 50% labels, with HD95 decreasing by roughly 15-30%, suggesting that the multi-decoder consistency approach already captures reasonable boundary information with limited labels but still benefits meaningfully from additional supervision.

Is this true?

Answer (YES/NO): NO